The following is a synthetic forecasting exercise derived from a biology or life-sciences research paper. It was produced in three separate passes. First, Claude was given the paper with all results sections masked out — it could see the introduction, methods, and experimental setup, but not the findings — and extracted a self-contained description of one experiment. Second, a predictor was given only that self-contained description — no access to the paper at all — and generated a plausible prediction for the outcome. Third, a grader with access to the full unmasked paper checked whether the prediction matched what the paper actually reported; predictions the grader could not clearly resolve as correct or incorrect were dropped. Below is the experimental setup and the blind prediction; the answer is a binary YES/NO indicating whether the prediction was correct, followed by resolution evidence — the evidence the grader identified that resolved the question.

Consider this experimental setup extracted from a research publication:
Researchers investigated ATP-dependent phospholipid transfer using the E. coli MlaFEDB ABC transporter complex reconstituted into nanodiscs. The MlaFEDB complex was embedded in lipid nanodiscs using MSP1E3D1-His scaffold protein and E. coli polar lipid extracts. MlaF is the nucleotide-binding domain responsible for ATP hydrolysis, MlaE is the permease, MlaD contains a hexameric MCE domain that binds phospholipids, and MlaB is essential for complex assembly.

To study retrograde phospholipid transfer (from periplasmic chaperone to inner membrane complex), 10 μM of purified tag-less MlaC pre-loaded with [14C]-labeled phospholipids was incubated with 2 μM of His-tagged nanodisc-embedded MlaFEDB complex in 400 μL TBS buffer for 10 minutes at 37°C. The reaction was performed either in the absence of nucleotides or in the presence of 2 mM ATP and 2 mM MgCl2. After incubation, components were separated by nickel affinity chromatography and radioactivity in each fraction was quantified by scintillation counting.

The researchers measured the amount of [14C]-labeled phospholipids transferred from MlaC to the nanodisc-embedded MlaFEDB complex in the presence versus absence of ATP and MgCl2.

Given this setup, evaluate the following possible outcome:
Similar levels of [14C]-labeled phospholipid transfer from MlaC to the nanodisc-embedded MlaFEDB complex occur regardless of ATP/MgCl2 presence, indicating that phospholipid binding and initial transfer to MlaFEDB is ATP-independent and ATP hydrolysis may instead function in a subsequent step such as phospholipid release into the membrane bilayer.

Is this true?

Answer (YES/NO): NO